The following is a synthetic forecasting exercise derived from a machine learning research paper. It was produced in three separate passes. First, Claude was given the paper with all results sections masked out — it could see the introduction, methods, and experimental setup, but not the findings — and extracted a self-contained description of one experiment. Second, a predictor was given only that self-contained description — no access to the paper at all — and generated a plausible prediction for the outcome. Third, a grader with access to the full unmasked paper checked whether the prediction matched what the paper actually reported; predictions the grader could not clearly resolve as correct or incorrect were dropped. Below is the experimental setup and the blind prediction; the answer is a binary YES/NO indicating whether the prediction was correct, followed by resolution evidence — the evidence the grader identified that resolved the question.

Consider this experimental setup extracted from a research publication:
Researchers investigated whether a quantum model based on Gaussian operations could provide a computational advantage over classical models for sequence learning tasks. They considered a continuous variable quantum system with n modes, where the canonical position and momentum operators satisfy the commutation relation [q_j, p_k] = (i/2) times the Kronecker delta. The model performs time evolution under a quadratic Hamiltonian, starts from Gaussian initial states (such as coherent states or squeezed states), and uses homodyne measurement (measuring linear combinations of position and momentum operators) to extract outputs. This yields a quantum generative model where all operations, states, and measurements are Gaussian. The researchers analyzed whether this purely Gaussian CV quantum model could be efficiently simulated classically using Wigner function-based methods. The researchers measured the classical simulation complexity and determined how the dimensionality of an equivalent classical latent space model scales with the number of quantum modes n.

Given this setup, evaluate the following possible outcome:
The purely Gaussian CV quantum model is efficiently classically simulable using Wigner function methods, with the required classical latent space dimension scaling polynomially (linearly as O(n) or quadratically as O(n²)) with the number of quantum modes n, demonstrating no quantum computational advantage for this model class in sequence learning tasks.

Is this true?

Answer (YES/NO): YES